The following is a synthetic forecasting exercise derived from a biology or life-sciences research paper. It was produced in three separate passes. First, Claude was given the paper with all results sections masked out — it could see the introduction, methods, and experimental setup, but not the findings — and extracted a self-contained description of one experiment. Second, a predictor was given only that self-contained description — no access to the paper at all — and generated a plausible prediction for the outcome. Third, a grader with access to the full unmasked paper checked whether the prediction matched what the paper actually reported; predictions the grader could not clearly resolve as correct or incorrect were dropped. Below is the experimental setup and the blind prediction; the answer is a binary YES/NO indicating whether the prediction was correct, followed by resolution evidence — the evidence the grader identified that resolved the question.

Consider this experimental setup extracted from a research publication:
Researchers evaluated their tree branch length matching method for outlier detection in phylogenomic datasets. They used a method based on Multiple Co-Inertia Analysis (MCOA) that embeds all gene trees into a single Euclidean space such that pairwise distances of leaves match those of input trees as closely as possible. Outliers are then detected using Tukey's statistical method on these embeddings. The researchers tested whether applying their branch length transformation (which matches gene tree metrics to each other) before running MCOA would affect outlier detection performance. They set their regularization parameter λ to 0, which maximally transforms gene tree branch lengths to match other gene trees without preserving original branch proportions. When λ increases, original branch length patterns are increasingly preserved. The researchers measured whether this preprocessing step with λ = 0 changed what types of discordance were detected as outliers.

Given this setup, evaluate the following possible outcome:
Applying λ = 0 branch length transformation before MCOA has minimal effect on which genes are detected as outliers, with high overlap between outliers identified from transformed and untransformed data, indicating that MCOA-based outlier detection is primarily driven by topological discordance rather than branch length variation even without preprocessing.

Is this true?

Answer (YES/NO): NO